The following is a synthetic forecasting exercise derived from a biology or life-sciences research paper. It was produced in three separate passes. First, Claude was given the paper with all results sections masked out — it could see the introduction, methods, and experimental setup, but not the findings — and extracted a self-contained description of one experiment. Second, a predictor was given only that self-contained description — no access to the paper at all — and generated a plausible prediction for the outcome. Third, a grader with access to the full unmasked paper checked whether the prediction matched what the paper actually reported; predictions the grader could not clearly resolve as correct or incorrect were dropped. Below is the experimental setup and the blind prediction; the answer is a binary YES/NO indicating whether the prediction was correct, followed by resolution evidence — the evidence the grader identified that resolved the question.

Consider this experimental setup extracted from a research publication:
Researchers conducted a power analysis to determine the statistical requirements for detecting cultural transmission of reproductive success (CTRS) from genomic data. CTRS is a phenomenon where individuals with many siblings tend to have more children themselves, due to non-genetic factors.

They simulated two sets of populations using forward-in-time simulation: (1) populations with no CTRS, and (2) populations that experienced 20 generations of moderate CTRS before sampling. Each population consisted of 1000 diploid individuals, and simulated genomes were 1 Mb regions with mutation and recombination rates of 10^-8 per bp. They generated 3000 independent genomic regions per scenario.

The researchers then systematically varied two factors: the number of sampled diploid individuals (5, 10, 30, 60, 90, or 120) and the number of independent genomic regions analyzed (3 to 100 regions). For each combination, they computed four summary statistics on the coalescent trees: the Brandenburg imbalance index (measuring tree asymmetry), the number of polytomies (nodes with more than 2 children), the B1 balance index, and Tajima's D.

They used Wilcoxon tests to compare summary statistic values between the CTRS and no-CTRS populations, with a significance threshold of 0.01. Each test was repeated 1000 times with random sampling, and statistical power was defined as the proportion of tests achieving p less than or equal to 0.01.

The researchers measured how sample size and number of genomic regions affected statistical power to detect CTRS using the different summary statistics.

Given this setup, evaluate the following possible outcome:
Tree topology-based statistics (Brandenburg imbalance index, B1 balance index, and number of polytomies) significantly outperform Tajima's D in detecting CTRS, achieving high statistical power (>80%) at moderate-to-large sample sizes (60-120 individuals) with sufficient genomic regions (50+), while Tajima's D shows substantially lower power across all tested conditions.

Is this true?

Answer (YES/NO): NO